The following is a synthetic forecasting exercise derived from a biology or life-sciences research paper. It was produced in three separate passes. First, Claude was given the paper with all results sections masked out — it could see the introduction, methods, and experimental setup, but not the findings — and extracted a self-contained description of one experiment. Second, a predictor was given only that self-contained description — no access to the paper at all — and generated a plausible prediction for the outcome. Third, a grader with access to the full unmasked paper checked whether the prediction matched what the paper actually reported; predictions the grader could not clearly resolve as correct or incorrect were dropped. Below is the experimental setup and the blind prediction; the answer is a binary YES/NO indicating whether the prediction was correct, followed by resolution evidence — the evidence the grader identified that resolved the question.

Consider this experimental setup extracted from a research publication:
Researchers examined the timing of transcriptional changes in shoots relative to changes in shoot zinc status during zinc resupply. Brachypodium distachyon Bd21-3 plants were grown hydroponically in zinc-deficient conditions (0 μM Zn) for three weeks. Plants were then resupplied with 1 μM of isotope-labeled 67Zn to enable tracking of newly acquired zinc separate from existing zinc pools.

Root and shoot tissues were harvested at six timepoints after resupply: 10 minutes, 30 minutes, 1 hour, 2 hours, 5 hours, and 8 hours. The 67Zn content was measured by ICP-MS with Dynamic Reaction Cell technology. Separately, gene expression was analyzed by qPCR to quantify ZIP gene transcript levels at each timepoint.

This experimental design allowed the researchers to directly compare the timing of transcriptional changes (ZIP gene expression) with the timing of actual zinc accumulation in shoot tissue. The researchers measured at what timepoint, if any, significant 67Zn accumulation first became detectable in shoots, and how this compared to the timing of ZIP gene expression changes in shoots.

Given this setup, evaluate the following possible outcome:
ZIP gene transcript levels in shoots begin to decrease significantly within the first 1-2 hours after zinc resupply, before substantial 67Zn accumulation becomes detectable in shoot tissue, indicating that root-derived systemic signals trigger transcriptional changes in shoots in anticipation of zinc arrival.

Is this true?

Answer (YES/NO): YES